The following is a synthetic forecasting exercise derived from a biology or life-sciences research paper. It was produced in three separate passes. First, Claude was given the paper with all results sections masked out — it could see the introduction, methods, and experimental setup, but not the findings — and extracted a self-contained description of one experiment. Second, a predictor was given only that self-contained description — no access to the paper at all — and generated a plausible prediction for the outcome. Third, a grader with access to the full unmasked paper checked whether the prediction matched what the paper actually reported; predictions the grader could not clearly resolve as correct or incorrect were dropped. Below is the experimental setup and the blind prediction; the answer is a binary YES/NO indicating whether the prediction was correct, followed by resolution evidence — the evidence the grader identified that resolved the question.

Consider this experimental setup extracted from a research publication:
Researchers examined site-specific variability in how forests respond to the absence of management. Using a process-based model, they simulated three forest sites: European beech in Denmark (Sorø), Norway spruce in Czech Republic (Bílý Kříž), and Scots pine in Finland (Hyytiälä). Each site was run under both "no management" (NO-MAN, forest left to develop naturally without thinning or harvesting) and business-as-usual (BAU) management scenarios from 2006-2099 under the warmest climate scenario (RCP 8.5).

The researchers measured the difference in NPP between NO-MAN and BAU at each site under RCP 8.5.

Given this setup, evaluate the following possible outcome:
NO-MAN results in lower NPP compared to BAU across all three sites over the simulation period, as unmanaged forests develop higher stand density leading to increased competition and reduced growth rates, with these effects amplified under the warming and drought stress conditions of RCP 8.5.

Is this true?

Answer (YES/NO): NO